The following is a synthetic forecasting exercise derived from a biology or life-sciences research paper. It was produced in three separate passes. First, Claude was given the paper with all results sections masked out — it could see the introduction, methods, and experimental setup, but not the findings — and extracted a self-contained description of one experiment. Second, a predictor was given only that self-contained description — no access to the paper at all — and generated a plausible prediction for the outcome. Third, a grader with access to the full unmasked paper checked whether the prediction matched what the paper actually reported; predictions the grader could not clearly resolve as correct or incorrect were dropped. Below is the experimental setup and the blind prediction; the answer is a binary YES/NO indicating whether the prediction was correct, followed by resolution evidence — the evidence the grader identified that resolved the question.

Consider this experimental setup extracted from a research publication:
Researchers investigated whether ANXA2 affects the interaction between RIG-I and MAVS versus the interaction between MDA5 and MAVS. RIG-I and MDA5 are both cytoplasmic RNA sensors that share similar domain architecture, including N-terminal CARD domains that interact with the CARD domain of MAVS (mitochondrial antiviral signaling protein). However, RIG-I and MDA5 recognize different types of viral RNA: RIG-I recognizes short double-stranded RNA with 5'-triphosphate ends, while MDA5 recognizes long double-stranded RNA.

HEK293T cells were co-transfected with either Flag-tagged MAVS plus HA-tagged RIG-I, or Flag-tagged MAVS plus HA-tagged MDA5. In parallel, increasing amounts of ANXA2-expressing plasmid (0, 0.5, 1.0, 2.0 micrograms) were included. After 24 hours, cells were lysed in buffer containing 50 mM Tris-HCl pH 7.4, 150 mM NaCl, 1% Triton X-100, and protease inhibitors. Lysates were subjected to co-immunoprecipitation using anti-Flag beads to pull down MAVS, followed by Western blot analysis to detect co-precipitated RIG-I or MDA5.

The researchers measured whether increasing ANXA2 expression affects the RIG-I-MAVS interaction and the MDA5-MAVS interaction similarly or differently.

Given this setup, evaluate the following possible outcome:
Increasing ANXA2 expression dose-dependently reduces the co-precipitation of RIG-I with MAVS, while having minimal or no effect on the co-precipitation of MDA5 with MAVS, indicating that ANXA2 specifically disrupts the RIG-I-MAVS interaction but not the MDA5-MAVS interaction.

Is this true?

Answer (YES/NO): NO